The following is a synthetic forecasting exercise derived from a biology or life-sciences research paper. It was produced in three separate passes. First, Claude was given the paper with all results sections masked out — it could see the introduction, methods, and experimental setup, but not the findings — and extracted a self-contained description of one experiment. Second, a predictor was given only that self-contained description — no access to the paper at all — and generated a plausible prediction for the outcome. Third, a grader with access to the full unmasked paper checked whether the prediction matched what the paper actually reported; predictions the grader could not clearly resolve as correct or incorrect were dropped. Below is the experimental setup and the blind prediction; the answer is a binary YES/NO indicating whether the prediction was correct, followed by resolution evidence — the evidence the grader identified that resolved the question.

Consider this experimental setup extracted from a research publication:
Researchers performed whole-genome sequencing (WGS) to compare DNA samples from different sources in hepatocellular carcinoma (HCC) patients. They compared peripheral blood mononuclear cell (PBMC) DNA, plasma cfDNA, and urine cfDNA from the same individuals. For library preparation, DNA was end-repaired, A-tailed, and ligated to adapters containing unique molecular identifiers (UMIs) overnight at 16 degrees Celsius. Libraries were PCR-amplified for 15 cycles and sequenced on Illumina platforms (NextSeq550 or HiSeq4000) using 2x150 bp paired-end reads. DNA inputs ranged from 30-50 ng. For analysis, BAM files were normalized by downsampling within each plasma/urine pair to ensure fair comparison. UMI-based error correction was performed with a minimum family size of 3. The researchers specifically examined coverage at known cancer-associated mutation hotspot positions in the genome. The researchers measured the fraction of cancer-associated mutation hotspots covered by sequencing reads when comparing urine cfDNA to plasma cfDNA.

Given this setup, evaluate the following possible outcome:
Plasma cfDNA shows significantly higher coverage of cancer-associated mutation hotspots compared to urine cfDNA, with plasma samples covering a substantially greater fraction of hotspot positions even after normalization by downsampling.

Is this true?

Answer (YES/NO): NO